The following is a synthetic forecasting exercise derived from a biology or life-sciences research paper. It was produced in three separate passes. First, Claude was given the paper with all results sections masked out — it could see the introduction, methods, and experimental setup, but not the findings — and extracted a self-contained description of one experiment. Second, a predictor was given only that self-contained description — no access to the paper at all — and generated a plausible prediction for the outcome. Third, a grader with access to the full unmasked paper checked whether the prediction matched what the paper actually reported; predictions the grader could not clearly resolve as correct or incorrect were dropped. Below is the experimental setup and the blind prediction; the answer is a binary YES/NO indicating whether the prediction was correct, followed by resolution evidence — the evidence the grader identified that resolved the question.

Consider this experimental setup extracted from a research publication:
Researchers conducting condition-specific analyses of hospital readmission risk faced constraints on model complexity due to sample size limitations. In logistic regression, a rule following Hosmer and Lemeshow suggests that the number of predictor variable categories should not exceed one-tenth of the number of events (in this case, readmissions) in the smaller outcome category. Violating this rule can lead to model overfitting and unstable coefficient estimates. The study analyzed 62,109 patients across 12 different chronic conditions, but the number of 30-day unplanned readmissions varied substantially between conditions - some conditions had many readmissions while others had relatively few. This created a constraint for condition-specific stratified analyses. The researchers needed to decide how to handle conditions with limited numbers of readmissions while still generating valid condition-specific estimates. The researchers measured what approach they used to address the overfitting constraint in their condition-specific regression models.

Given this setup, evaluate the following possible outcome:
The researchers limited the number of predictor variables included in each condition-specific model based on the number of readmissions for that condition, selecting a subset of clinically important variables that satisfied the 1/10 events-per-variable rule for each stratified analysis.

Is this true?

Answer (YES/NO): NO